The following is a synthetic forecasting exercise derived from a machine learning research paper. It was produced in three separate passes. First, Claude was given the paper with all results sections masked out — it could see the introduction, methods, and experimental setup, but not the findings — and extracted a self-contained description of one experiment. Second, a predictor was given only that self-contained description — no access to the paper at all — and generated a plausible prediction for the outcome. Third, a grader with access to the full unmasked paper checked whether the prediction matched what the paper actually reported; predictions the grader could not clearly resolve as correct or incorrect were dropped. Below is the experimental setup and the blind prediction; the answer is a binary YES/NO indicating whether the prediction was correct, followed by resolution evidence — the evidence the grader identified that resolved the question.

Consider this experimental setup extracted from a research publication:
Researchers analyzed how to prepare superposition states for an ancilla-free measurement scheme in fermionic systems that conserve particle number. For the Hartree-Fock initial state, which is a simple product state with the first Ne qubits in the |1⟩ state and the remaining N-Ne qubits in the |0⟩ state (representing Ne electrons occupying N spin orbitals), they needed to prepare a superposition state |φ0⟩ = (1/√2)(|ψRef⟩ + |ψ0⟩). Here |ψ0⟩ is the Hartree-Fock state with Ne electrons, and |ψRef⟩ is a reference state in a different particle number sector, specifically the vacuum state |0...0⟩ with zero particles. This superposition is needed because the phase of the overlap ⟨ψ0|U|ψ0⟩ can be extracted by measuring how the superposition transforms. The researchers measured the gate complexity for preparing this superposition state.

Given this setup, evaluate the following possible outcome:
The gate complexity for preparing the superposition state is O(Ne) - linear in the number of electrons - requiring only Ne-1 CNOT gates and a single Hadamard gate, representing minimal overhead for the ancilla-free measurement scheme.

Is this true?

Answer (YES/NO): YES